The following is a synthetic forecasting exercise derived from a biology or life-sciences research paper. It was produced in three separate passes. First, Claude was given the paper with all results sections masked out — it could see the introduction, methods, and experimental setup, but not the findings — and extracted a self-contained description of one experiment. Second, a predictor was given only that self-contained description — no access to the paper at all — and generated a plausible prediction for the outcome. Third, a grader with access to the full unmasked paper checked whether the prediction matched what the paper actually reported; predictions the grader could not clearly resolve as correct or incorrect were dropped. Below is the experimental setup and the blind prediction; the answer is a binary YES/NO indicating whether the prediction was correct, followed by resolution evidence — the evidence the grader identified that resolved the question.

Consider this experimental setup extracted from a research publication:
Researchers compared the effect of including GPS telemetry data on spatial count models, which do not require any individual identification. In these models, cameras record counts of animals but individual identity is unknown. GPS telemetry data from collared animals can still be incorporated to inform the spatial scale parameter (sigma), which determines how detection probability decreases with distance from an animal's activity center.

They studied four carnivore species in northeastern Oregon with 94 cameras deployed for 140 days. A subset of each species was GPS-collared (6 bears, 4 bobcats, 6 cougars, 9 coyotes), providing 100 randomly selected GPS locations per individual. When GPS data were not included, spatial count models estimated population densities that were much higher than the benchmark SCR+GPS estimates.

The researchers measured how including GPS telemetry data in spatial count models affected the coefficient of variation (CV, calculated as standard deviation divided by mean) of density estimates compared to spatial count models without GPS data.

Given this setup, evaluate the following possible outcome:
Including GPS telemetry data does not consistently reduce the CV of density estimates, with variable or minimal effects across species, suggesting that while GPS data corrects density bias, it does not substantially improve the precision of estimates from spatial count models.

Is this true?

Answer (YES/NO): NO